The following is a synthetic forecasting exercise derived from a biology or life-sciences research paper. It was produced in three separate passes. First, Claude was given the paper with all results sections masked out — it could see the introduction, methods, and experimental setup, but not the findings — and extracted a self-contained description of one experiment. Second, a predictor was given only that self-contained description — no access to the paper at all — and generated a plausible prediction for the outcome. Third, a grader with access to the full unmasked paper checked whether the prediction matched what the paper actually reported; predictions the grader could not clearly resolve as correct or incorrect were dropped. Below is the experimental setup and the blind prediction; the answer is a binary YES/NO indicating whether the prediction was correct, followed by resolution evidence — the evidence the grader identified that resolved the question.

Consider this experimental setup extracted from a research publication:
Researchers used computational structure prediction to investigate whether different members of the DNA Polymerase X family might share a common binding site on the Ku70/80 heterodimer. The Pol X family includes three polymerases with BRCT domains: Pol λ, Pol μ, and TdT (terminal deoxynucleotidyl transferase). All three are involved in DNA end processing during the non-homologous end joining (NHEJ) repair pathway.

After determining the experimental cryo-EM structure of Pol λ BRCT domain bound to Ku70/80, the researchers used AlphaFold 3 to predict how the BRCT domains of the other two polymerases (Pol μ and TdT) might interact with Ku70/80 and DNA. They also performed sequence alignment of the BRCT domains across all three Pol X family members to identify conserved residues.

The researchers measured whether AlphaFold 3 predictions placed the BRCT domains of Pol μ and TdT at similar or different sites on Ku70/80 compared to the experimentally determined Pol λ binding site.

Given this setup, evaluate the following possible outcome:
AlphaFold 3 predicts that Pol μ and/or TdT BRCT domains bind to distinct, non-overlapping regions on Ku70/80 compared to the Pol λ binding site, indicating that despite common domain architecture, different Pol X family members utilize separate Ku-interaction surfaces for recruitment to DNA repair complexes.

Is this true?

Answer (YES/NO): NO